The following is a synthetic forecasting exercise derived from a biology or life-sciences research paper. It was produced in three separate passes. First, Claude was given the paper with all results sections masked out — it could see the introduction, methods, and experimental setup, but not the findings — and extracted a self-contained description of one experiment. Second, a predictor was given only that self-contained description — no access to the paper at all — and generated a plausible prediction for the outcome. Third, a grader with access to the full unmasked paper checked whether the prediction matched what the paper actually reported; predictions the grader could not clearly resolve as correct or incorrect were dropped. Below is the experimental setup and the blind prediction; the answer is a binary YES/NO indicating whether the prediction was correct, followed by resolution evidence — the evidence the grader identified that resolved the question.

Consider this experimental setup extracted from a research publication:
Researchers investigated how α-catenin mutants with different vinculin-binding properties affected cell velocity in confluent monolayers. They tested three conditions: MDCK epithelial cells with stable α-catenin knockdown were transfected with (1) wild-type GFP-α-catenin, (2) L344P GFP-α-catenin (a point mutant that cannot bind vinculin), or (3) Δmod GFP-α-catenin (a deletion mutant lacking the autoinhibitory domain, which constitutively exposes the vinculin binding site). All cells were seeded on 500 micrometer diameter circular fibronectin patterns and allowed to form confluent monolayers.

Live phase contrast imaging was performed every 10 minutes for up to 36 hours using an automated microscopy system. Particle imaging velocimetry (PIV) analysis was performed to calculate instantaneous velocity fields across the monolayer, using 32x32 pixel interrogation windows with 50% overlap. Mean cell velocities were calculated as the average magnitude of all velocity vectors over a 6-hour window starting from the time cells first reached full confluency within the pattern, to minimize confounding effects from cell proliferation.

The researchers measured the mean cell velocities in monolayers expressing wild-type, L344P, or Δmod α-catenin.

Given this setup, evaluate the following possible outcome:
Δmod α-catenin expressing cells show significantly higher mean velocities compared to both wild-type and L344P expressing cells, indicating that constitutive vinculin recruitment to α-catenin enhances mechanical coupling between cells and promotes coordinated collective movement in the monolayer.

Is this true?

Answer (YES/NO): NO